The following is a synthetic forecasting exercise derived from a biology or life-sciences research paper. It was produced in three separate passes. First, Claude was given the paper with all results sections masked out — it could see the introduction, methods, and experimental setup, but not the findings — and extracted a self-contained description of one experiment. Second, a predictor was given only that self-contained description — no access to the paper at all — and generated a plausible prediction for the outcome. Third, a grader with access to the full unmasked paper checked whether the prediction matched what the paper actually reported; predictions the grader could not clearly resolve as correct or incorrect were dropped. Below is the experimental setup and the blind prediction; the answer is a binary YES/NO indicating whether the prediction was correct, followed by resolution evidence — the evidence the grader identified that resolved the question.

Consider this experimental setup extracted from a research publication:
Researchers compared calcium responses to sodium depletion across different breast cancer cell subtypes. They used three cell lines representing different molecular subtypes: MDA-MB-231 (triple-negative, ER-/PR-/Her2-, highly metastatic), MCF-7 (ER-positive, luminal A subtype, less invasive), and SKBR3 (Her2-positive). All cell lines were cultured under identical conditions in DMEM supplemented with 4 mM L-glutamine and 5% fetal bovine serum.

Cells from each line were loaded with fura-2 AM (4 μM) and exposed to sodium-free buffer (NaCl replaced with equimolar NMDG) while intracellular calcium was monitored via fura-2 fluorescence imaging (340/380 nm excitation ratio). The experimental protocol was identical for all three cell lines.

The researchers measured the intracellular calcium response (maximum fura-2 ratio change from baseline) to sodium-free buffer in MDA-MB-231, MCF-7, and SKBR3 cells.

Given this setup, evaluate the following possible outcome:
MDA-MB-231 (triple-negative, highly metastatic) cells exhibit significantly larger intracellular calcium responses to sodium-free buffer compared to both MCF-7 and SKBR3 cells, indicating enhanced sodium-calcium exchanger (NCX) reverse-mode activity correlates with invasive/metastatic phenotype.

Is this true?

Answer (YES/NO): NO